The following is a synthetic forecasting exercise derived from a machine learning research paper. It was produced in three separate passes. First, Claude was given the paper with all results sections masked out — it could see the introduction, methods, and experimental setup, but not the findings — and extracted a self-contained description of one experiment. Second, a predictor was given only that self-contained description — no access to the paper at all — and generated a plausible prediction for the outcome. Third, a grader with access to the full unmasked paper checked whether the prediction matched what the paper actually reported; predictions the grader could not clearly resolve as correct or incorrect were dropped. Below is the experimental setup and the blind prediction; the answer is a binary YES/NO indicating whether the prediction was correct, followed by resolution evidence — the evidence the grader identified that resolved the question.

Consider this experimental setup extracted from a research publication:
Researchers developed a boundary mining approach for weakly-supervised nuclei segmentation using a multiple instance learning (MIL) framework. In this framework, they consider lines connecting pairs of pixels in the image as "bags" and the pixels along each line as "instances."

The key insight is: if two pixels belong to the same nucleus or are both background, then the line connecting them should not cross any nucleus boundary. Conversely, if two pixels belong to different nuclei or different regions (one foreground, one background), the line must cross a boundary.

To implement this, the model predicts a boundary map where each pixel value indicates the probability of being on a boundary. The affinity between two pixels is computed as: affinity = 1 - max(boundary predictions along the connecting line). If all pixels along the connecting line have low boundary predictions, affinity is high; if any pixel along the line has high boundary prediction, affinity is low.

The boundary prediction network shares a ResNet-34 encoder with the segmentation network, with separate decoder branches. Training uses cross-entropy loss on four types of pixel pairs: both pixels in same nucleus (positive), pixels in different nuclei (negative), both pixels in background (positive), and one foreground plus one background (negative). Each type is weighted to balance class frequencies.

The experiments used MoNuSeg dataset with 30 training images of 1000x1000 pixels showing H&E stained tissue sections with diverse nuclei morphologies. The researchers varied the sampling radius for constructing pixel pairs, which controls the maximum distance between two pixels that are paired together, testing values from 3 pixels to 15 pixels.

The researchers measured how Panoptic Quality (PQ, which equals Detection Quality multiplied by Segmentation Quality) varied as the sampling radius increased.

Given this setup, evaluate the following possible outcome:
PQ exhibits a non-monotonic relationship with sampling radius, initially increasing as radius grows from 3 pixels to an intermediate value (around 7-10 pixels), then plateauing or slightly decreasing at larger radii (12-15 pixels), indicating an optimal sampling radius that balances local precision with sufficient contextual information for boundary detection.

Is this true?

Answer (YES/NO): YES